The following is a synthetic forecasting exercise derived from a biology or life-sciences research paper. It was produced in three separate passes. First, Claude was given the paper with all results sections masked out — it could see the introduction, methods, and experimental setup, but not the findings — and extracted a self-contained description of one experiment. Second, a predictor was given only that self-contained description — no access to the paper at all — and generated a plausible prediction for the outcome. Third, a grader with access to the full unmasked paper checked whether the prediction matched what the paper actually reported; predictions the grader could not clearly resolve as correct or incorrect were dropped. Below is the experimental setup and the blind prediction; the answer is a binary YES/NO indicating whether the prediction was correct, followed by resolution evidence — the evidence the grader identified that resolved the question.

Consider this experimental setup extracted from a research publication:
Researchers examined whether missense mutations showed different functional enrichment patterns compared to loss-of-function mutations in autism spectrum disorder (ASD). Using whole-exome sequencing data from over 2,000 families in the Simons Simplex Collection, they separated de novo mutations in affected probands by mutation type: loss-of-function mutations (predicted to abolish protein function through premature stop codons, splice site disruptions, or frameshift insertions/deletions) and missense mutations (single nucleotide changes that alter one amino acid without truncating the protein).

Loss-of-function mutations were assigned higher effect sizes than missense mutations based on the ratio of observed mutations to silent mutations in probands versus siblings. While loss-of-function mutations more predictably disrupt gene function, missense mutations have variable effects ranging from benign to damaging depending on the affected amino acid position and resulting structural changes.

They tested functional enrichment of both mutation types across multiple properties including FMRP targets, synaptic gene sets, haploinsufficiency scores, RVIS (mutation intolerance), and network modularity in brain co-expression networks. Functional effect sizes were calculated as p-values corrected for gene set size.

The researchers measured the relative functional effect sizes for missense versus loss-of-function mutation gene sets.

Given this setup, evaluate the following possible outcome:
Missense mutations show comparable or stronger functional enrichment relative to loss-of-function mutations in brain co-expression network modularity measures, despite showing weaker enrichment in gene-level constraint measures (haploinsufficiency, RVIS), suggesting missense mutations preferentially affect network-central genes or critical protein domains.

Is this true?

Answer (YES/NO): NO